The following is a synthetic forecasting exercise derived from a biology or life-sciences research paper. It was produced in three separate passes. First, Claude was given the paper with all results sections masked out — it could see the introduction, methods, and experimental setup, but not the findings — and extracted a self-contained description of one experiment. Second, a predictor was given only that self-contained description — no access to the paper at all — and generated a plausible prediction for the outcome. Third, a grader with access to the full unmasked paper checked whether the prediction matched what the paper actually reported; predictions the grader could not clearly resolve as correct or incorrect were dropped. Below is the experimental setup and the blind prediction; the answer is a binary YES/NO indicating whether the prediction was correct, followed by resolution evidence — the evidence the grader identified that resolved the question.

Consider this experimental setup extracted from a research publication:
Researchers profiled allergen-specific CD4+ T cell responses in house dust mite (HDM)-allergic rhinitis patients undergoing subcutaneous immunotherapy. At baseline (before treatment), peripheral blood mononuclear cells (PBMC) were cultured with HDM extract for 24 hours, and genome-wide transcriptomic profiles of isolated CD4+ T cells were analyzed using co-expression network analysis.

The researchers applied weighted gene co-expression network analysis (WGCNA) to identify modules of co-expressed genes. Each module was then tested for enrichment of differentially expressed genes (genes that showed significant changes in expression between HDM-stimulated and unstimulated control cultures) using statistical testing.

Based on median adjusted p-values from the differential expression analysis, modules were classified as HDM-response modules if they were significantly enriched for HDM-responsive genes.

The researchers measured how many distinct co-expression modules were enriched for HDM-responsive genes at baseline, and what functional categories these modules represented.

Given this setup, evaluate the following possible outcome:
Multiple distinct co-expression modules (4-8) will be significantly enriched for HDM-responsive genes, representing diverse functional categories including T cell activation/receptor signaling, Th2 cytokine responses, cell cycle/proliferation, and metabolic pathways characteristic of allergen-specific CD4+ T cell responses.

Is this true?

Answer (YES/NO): NO